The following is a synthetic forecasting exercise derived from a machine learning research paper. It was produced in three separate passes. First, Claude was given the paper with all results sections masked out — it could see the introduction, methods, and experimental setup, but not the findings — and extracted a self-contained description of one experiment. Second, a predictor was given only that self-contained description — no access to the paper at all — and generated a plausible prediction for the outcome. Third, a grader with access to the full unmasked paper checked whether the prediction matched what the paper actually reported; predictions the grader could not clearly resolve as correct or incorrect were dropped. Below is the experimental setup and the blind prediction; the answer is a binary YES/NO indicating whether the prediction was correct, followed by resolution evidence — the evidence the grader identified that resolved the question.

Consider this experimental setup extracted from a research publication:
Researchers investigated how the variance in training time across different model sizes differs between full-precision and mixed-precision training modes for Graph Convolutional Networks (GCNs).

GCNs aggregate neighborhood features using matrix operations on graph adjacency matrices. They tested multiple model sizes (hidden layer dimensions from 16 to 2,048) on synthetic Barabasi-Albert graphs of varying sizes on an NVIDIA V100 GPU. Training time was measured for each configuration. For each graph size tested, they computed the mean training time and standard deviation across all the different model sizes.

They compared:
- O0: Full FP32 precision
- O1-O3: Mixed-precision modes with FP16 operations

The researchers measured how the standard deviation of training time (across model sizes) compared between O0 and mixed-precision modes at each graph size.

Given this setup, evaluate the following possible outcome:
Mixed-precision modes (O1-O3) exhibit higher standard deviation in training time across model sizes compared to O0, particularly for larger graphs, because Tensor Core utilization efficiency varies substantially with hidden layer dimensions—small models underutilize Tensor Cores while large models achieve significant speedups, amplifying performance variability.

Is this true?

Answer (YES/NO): NO